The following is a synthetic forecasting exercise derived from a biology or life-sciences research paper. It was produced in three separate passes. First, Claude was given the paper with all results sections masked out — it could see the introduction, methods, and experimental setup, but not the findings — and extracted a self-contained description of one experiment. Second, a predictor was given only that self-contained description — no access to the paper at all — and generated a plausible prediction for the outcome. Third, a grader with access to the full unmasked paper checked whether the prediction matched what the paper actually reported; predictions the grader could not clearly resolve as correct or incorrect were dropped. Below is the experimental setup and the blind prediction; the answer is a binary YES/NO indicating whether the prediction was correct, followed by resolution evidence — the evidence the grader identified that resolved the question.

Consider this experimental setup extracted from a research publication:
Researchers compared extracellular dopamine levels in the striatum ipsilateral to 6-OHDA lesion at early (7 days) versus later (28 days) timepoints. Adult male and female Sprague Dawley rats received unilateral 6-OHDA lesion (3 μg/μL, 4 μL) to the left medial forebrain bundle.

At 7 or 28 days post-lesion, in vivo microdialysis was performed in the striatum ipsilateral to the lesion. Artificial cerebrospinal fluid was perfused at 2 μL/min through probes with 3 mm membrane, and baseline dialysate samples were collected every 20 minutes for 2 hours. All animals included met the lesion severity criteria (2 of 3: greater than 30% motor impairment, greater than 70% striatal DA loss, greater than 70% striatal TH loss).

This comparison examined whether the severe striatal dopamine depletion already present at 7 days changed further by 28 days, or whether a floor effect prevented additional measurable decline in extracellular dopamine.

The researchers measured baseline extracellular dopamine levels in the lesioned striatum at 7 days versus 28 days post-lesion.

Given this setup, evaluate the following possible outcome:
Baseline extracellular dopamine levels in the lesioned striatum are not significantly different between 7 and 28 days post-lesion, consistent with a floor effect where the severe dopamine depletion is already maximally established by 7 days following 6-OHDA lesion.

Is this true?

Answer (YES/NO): YES